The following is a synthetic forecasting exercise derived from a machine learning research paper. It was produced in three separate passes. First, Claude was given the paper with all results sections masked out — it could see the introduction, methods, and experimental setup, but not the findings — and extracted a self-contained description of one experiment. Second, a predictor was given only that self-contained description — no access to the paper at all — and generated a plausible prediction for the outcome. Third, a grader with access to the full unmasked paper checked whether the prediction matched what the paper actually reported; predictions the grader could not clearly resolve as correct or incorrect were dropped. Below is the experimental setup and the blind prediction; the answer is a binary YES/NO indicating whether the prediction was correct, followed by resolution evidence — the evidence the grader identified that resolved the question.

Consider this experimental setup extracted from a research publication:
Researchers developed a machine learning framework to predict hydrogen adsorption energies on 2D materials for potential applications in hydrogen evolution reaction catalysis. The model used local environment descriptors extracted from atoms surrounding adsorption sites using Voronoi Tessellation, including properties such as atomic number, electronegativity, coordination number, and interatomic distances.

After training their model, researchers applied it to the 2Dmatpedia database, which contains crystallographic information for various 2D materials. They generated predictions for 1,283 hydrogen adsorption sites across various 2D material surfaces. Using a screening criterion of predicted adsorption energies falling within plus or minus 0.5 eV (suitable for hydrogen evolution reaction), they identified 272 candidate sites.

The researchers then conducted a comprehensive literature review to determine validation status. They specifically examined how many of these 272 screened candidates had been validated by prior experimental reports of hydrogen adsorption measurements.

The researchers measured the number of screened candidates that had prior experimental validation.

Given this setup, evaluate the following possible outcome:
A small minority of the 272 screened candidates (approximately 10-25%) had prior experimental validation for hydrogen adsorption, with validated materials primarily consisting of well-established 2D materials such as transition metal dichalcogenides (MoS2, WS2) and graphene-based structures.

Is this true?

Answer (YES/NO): NO